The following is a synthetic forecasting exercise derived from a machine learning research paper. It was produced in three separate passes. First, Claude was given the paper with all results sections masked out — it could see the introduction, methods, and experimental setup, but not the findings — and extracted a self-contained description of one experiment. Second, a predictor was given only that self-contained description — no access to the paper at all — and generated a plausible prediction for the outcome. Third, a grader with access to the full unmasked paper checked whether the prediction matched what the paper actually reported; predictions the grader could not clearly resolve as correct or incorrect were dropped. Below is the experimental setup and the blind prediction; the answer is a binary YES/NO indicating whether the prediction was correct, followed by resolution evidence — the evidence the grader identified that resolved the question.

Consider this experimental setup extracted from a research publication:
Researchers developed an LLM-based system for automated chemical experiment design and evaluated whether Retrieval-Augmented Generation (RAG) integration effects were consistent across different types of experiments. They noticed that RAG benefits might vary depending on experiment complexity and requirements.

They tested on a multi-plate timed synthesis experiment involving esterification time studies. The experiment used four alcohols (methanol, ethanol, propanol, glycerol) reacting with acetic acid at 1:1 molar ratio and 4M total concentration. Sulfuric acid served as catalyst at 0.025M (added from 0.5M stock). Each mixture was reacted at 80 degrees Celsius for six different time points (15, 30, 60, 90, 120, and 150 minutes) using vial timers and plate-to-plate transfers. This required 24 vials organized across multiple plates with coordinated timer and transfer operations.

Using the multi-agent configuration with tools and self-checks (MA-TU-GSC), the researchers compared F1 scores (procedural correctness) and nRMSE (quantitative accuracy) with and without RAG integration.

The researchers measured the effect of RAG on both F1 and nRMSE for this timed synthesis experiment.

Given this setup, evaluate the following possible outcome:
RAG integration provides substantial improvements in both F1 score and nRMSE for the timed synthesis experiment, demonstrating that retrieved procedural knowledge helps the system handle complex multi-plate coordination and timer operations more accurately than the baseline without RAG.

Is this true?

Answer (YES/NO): NO